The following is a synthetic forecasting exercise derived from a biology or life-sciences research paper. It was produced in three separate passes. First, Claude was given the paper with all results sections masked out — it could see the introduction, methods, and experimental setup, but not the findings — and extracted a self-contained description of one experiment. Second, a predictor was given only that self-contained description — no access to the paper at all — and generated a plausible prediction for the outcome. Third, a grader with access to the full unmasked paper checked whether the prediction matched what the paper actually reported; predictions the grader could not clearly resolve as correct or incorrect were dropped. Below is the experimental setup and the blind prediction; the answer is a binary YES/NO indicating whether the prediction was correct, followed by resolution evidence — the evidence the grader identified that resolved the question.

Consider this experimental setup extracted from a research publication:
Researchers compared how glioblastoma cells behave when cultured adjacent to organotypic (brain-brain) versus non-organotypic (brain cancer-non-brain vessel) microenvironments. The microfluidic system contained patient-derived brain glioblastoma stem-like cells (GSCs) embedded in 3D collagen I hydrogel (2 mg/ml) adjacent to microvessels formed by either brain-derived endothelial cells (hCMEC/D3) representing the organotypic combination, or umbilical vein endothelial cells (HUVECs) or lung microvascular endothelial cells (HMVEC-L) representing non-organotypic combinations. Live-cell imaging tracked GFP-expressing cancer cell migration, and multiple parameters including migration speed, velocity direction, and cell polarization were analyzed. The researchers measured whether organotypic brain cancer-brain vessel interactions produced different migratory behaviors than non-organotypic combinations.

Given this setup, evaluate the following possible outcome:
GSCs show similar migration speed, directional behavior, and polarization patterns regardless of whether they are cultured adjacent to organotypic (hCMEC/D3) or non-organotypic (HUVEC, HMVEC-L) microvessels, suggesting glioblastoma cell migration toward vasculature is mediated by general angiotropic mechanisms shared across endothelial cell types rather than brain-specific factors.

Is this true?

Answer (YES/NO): NO